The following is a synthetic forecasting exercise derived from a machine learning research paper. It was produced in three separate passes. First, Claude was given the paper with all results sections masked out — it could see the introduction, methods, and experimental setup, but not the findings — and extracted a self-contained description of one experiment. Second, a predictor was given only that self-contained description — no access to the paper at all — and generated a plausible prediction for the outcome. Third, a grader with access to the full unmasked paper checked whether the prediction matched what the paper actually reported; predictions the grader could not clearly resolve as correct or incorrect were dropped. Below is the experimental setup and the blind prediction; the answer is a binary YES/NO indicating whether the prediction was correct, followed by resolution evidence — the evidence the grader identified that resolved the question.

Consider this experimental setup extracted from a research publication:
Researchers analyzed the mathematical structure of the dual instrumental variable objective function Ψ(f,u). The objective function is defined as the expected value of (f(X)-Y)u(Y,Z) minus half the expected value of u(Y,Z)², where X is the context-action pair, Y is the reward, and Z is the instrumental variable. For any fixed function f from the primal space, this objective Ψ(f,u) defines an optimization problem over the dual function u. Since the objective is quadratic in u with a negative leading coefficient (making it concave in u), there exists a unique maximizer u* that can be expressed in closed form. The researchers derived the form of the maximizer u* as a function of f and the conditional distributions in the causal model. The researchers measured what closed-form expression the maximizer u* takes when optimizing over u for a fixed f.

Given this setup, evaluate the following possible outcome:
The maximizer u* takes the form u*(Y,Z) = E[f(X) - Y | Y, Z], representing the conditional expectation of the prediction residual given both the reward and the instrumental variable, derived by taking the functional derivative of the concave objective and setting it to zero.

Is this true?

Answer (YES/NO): NO